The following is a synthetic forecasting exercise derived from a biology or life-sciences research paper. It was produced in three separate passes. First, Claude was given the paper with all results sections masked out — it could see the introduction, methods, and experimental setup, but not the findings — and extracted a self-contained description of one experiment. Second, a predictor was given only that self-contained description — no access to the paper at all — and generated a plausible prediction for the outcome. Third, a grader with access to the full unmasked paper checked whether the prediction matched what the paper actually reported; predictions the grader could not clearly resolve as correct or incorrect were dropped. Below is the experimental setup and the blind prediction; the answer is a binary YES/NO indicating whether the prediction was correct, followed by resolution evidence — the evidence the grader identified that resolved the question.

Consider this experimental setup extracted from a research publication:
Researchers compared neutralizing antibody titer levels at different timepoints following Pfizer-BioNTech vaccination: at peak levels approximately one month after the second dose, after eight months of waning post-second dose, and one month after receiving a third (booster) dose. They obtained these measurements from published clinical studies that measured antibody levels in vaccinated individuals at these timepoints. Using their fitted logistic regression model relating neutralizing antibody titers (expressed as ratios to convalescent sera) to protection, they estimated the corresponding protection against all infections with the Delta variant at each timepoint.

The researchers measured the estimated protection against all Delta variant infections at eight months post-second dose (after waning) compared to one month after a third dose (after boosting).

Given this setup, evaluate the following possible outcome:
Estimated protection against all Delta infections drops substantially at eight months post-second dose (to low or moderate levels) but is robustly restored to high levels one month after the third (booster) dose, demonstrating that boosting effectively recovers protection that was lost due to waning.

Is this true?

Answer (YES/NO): YES